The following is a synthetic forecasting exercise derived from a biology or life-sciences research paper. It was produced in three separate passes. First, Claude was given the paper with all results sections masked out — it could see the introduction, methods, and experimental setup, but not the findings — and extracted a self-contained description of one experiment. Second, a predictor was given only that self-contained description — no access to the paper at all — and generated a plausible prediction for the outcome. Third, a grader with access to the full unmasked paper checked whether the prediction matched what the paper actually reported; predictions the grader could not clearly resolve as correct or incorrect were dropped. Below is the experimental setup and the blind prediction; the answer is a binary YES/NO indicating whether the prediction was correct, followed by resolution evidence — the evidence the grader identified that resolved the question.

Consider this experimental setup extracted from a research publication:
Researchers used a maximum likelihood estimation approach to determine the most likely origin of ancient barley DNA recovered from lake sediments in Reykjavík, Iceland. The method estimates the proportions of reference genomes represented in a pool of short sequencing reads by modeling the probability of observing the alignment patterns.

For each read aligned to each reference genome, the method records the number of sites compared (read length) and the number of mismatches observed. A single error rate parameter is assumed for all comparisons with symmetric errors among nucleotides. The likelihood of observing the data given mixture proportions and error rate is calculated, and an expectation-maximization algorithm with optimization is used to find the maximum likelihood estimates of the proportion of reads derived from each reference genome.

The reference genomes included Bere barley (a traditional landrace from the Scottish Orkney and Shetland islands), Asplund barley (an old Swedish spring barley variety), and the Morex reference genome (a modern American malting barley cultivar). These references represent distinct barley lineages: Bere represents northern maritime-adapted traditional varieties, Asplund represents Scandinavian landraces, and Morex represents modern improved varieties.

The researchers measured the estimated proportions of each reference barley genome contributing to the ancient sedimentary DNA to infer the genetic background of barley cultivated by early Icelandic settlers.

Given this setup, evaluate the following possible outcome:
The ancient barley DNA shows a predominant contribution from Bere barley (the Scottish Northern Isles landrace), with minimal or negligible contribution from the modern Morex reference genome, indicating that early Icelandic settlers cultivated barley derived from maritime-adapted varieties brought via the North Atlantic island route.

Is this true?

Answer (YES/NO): YES